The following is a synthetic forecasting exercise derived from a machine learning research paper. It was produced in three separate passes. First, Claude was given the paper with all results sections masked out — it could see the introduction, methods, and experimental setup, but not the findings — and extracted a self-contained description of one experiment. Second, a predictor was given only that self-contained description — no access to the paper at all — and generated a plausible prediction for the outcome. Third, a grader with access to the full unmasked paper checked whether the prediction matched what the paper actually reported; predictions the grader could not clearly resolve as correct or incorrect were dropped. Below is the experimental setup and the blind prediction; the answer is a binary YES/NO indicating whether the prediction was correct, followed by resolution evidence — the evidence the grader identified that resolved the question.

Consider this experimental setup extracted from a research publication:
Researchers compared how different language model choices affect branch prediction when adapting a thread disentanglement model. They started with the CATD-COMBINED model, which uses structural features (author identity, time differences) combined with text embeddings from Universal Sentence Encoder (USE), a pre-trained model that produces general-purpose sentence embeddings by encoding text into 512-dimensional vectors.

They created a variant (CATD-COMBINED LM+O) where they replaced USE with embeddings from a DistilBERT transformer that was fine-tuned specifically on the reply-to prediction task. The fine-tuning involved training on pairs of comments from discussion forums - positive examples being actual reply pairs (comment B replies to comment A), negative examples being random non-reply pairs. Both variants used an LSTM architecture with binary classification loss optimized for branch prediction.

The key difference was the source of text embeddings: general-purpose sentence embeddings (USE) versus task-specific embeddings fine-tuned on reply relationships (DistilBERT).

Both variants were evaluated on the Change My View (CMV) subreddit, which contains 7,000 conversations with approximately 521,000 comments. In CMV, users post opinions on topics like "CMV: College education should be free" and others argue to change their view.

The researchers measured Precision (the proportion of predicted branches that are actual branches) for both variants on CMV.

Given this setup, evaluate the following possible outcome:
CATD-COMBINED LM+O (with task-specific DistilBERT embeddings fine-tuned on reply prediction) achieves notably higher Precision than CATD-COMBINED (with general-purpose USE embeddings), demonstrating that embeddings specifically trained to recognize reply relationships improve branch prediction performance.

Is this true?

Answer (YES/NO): YES